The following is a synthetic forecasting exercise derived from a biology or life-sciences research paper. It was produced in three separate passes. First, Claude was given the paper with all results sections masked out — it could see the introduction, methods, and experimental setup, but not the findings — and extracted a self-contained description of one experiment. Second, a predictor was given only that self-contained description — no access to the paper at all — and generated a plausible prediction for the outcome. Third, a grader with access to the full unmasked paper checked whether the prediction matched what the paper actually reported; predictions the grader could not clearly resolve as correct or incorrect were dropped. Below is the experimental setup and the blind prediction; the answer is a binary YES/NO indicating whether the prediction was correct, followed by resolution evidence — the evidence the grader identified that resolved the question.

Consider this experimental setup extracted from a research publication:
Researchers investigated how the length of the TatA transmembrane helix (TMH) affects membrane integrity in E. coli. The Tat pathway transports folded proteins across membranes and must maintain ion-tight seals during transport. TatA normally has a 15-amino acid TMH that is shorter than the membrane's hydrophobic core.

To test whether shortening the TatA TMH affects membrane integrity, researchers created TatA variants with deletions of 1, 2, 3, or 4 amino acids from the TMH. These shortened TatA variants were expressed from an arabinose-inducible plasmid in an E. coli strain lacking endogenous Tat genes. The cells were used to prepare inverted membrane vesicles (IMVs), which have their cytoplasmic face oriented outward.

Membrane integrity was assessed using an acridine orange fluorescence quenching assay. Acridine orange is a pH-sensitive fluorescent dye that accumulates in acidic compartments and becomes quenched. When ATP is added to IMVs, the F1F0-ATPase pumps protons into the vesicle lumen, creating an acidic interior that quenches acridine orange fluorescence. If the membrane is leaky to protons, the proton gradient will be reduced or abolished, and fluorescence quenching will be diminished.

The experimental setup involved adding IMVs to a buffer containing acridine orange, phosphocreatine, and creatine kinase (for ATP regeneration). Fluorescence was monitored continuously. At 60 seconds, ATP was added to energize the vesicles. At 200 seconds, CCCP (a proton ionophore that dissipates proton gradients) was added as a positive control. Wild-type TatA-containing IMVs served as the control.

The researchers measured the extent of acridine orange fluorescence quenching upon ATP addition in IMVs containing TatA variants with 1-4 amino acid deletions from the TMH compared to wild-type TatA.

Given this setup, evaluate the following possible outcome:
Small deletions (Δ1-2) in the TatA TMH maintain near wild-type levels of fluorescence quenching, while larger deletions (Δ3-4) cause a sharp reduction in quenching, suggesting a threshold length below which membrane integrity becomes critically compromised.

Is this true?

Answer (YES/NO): NO